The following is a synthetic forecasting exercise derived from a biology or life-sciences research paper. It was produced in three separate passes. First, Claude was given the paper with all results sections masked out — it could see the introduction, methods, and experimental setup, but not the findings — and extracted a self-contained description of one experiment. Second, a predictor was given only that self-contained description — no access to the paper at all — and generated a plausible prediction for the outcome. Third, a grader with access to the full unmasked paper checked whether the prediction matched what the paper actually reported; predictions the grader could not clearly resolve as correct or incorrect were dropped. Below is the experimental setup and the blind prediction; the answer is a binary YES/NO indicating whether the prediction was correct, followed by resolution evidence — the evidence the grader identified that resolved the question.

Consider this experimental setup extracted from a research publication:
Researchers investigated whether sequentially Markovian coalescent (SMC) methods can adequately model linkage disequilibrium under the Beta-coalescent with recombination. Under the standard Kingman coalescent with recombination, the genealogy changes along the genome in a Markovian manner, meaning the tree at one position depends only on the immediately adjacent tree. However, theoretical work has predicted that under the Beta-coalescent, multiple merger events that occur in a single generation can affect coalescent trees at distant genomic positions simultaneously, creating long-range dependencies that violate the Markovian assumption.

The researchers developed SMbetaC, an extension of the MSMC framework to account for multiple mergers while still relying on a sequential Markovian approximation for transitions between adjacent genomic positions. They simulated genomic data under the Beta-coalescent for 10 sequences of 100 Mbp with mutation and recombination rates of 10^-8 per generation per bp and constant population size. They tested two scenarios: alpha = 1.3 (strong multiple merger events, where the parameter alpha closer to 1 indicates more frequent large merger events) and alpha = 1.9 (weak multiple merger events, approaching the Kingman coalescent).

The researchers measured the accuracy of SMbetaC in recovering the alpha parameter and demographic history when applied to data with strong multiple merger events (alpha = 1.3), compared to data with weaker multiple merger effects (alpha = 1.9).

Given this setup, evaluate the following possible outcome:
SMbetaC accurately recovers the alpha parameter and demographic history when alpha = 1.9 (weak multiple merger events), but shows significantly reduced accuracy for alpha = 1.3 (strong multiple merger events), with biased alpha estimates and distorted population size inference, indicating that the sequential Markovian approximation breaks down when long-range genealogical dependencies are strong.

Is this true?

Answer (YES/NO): NO